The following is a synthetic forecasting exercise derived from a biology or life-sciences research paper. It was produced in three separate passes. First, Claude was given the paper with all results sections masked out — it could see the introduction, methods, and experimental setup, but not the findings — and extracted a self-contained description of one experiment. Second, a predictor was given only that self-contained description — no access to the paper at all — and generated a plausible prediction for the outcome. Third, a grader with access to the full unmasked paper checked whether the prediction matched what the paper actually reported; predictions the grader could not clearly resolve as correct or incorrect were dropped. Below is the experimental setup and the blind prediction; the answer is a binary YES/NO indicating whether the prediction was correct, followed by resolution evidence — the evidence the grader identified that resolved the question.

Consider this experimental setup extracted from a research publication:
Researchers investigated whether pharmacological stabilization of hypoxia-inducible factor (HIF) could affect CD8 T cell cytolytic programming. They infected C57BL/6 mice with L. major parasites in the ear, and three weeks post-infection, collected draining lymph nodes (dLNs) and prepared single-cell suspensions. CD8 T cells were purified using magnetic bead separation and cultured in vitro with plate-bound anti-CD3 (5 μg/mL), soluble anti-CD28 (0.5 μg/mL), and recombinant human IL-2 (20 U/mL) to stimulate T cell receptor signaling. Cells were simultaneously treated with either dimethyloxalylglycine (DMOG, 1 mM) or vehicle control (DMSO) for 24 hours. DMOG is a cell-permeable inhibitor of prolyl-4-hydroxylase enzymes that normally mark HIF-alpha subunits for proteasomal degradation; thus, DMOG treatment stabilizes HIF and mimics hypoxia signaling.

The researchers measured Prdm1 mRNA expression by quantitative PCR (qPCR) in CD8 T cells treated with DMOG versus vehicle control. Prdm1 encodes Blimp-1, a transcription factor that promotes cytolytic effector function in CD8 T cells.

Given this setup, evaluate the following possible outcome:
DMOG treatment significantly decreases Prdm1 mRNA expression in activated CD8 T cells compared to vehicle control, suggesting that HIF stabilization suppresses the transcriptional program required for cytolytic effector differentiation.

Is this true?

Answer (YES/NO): NO